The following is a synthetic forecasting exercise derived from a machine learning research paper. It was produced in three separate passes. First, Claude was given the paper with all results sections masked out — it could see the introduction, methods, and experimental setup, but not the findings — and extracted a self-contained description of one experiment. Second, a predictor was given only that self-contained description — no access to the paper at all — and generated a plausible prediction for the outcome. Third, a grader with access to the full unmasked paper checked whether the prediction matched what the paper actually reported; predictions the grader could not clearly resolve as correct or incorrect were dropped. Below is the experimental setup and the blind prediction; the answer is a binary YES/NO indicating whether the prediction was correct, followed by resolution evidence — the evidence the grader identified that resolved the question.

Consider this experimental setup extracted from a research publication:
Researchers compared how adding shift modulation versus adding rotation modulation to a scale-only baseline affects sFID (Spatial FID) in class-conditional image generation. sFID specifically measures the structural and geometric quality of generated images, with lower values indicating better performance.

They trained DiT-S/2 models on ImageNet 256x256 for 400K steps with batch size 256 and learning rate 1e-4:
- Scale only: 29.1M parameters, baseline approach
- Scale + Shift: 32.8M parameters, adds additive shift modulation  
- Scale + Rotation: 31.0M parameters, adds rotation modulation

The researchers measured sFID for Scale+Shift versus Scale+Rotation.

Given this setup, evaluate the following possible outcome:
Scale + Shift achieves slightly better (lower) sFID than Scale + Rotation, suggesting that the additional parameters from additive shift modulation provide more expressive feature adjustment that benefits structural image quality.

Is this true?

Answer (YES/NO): YES